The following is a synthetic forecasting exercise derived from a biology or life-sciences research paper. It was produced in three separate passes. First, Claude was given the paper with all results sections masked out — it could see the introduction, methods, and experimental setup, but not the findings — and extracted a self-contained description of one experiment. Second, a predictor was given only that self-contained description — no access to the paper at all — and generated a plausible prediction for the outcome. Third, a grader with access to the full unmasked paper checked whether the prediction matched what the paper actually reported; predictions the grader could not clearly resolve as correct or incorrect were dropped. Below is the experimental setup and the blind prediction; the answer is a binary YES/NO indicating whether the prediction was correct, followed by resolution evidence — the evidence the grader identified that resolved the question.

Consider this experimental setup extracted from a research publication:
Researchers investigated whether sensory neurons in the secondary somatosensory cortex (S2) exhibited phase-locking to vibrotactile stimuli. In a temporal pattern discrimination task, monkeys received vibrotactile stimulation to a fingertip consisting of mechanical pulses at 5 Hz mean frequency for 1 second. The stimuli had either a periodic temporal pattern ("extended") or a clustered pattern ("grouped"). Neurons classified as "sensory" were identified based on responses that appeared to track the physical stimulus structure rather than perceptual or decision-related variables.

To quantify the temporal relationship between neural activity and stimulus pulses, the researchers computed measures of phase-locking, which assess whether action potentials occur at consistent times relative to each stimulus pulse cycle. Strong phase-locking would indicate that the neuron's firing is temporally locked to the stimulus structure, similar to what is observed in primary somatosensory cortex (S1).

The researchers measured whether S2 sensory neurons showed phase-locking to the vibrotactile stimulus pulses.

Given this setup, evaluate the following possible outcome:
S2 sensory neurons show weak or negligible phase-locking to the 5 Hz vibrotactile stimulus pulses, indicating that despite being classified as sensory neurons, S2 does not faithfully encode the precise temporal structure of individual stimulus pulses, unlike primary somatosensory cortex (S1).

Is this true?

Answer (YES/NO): NO